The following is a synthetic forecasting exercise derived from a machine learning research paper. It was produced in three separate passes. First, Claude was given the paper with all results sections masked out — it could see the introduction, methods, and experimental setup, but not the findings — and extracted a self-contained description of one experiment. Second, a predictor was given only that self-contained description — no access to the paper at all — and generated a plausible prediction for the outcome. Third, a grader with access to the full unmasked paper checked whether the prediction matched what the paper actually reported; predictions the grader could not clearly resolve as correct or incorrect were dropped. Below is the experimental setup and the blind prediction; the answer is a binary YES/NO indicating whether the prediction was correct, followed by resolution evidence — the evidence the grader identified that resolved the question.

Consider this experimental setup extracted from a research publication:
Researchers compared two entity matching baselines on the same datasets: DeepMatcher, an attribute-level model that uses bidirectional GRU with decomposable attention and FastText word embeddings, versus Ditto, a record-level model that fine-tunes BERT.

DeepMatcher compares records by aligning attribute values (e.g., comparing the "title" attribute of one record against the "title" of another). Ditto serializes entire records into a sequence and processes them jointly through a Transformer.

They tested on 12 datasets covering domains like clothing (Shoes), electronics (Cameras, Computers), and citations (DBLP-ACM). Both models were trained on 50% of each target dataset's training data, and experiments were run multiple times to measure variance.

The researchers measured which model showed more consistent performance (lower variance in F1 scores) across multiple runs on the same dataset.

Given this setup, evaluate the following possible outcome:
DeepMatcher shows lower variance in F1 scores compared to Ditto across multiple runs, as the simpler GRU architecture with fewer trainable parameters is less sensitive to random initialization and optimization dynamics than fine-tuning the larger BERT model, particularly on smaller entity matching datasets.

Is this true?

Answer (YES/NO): NO